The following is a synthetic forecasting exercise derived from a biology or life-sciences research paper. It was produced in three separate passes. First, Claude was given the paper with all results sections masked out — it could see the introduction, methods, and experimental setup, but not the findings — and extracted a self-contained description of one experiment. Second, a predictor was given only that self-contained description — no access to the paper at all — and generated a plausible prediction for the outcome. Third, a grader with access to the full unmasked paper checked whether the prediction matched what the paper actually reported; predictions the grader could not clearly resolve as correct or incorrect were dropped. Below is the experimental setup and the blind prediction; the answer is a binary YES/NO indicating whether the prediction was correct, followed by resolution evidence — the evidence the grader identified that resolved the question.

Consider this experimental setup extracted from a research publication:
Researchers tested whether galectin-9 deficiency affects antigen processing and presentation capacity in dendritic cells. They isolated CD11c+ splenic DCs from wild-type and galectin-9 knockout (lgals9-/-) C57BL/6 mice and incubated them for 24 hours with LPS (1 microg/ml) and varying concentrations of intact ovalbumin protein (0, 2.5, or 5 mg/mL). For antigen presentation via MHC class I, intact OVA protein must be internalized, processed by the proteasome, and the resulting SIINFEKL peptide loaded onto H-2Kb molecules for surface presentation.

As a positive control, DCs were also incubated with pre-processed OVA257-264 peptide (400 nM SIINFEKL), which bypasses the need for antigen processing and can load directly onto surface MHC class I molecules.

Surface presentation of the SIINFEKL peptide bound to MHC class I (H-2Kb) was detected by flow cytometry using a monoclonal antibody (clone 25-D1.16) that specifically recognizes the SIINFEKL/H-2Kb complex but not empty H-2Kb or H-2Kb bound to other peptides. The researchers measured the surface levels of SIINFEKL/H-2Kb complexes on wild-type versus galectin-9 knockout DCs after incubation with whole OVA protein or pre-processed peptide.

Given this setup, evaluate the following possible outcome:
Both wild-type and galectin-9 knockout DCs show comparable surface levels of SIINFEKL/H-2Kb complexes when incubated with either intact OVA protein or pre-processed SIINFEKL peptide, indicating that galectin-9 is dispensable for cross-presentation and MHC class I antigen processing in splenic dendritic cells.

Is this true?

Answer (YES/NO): YES